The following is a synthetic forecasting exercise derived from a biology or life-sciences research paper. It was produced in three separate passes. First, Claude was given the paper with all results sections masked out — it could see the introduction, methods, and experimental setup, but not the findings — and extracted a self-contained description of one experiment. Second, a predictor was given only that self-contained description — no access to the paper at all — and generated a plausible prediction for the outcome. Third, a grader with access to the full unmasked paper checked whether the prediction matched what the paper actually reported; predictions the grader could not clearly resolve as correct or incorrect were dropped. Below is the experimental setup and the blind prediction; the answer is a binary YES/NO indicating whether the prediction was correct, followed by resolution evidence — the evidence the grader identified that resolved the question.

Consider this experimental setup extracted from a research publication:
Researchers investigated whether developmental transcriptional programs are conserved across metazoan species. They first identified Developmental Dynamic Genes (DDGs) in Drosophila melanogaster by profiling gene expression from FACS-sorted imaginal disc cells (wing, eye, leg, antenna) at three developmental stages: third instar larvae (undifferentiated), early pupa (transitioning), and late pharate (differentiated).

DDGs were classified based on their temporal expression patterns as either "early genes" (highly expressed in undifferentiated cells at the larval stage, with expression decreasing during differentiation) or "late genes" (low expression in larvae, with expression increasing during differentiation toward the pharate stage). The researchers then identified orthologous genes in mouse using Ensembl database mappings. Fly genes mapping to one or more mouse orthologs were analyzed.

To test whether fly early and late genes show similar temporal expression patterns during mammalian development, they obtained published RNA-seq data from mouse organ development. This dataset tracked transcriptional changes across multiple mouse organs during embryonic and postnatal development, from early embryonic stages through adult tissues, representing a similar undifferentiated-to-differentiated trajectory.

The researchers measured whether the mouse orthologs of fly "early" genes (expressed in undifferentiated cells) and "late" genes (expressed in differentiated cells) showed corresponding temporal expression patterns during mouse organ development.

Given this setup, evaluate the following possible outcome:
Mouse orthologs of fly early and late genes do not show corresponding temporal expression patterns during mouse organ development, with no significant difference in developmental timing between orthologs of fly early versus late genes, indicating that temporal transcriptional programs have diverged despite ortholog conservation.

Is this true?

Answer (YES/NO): NO